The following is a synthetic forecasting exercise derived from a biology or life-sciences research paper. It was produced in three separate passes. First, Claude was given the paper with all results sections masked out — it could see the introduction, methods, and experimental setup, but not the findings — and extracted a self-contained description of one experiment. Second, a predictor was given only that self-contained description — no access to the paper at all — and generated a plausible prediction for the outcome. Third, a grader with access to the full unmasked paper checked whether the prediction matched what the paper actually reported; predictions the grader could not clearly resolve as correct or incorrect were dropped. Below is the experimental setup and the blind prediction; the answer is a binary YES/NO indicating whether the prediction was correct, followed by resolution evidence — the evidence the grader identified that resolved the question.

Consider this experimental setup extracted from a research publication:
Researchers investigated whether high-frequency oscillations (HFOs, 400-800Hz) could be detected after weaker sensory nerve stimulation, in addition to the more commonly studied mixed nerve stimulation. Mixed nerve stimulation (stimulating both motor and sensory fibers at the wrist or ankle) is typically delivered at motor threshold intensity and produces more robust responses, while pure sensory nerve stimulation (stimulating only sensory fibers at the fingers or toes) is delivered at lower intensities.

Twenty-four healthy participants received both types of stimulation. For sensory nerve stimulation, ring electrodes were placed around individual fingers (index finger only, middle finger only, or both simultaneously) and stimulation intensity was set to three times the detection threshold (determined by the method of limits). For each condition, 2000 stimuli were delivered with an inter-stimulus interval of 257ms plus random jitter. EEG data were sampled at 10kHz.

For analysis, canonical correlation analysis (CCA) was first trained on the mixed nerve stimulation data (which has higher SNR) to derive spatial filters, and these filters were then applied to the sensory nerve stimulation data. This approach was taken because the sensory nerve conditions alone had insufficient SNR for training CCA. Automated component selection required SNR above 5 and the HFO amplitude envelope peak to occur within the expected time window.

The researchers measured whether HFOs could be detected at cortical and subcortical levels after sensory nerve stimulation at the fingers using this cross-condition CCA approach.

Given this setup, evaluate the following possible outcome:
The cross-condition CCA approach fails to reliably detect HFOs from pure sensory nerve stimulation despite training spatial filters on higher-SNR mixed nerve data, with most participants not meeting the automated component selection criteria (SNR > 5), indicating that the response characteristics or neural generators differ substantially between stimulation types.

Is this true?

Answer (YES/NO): NO